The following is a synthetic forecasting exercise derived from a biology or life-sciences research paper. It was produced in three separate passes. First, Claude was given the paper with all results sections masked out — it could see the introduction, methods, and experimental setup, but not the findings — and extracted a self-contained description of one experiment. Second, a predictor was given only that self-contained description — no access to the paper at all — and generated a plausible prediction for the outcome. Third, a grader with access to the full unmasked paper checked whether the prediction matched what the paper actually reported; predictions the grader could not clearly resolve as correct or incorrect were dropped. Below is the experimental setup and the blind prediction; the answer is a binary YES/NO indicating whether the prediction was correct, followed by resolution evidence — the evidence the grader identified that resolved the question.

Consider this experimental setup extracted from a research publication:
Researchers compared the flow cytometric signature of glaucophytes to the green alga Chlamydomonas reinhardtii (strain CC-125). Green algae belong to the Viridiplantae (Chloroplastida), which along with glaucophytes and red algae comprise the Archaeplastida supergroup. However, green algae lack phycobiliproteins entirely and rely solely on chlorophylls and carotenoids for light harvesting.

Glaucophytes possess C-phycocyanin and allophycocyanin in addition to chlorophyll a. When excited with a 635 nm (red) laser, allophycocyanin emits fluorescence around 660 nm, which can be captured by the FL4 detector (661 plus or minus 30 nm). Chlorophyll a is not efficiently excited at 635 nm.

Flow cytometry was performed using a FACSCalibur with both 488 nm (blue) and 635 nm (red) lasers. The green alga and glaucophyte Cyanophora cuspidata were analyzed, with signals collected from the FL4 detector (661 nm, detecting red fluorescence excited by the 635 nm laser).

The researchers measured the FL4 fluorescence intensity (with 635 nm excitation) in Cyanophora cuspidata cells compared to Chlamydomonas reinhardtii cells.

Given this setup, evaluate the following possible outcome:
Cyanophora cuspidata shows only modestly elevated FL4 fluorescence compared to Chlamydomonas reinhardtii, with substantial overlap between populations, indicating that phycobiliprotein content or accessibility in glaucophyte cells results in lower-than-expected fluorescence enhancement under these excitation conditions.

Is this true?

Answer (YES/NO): NO